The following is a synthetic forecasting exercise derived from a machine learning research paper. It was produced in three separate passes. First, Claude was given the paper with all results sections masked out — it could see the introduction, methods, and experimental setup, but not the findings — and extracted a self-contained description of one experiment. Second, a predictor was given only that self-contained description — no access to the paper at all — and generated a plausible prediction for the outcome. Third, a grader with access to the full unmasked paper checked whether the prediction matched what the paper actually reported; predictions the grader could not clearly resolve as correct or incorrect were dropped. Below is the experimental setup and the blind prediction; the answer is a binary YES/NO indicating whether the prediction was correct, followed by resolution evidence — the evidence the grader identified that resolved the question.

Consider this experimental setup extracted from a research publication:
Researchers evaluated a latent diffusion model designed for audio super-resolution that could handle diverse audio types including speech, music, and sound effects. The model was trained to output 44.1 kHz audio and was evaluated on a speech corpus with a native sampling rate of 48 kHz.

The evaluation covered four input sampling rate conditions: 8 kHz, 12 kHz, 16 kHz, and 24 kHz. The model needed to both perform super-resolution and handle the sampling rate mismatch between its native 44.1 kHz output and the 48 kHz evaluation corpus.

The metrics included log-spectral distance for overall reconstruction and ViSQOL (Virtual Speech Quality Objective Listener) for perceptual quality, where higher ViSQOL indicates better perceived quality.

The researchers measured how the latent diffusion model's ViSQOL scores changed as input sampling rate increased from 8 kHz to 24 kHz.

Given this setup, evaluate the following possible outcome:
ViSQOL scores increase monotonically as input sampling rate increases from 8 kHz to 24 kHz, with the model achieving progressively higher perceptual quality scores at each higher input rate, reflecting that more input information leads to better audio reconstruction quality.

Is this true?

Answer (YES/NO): YES